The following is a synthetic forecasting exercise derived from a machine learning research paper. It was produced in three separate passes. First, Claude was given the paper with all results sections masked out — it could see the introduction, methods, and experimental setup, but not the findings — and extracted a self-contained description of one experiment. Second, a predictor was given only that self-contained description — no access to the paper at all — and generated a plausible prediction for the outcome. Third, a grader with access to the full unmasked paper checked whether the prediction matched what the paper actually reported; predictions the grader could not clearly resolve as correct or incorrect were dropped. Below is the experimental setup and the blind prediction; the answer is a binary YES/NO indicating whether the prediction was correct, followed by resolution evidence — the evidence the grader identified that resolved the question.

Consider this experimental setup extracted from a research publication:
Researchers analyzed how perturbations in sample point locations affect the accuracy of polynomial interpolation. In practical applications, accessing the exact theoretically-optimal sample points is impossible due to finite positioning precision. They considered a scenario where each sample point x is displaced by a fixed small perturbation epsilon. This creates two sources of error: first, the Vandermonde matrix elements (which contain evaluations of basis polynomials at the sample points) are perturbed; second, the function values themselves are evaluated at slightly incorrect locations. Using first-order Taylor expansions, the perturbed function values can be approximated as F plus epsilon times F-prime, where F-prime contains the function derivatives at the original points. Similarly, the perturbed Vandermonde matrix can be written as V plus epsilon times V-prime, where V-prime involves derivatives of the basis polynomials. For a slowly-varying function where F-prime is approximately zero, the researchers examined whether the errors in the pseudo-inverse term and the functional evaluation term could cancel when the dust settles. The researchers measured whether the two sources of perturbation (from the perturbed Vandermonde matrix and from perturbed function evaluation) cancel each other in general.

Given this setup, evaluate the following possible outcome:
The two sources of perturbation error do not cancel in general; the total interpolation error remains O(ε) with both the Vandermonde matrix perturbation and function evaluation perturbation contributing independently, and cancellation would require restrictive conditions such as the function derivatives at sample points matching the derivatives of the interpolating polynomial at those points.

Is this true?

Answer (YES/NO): NO